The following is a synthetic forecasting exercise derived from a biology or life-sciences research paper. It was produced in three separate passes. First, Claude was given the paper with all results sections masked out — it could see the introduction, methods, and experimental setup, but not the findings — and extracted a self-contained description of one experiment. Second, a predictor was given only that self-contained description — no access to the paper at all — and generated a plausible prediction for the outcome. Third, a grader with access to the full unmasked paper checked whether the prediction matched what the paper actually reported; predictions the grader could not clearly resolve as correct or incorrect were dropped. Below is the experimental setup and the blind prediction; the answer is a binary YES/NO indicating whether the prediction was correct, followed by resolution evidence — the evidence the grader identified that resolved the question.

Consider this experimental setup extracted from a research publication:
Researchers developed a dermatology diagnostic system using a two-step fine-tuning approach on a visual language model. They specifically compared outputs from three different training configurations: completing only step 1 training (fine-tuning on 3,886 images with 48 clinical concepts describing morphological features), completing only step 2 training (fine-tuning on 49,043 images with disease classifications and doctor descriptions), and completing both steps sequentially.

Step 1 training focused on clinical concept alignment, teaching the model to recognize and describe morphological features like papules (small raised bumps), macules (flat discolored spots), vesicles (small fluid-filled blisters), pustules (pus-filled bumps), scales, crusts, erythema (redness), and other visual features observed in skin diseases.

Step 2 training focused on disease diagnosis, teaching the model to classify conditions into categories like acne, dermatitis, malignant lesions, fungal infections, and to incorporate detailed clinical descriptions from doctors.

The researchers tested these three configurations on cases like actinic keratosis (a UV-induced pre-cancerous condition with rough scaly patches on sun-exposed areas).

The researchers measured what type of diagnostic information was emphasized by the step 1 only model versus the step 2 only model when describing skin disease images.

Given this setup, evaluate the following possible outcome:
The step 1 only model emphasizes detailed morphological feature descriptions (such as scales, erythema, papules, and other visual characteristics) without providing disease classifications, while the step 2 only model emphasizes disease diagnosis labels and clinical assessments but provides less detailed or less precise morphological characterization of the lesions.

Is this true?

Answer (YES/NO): NO